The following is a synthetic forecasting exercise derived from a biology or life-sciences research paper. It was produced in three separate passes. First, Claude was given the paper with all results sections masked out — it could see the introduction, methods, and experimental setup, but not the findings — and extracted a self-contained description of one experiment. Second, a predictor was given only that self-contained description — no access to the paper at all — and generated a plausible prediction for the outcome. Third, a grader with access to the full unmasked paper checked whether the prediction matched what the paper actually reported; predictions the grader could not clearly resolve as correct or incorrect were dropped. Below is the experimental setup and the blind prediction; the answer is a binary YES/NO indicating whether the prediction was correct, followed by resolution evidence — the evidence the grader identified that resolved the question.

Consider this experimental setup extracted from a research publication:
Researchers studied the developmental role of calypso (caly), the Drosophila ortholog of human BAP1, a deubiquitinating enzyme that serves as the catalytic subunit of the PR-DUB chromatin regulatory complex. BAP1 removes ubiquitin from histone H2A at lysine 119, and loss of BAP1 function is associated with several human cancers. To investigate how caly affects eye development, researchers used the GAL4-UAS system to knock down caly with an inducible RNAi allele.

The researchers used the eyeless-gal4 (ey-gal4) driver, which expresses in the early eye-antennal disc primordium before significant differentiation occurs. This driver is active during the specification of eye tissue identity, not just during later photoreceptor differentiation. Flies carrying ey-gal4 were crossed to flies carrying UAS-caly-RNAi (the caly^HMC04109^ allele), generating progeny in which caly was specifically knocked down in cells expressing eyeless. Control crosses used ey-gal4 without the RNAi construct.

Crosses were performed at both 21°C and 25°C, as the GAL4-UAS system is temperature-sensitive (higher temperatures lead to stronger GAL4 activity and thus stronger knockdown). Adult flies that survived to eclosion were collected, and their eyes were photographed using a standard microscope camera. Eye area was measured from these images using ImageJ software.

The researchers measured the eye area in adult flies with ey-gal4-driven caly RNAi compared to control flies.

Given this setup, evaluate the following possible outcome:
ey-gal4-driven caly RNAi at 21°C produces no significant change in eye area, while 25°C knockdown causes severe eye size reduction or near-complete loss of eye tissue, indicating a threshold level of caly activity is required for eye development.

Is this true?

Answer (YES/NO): NO